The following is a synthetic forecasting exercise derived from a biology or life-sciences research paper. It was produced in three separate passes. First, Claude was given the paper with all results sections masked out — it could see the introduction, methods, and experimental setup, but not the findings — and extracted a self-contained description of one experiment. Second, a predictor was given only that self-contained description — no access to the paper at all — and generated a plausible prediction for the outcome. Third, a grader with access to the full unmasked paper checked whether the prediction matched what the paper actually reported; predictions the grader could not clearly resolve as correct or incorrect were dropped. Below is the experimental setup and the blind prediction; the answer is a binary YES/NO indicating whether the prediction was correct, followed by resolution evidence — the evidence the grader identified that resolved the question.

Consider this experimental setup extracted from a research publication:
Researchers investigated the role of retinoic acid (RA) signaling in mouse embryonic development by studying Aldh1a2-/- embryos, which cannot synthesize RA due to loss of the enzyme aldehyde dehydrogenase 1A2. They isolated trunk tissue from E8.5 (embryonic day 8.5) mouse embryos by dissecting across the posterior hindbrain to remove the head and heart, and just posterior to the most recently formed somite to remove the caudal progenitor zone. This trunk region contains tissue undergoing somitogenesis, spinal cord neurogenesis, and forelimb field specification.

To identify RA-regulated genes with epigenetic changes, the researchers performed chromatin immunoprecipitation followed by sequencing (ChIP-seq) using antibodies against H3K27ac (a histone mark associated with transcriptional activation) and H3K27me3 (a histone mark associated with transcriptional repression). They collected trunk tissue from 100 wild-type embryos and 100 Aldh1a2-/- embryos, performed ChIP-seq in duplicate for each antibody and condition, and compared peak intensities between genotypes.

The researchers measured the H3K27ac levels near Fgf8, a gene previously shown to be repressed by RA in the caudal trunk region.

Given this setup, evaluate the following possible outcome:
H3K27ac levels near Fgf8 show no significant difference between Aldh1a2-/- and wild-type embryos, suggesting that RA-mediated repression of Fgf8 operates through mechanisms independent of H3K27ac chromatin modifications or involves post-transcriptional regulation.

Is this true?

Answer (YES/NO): NO